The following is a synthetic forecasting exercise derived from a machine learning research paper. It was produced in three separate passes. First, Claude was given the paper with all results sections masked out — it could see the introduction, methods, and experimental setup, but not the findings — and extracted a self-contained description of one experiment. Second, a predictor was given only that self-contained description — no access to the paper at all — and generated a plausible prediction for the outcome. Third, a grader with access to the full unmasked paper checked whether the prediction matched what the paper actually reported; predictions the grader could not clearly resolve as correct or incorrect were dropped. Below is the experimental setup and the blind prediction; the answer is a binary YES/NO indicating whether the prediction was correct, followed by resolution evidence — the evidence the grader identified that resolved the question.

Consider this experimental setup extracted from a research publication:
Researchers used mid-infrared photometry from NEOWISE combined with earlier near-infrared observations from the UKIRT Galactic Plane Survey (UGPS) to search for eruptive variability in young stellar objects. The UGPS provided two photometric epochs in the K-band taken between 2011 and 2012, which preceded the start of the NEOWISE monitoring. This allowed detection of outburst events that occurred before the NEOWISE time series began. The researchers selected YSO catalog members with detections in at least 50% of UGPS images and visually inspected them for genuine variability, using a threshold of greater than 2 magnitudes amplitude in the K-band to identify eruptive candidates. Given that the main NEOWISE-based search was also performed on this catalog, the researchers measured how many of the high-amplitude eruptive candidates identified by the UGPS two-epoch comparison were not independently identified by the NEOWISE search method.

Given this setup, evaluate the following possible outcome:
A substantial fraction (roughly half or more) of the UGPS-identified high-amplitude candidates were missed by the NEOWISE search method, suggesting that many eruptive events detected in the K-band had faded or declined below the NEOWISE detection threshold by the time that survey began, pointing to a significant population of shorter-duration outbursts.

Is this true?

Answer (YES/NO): NO